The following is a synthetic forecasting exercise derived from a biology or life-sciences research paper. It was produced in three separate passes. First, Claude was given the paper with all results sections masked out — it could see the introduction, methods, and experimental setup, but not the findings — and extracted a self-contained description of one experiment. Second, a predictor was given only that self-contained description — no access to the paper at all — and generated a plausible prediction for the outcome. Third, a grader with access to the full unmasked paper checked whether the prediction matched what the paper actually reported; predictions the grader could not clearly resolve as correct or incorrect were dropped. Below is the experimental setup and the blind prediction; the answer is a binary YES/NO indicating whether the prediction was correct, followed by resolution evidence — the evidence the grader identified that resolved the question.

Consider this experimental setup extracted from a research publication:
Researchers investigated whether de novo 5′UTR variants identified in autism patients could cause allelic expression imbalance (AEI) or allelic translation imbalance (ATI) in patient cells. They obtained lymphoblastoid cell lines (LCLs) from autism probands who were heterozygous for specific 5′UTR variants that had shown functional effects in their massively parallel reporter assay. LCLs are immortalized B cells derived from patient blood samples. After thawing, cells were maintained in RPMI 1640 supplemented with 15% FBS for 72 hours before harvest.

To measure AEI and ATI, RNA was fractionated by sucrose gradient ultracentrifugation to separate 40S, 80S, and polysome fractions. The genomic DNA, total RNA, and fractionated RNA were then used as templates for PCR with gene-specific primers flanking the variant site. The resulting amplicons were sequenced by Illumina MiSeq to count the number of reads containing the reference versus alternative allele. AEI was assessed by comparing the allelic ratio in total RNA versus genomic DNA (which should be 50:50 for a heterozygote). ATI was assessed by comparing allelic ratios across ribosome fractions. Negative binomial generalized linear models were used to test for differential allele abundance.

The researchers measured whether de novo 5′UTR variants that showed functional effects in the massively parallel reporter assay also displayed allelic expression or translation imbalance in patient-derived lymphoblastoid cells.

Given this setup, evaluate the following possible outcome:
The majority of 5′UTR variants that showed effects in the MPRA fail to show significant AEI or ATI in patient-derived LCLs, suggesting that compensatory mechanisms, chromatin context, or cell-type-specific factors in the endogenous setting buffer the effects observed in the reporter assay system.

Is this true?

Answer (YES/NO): NO